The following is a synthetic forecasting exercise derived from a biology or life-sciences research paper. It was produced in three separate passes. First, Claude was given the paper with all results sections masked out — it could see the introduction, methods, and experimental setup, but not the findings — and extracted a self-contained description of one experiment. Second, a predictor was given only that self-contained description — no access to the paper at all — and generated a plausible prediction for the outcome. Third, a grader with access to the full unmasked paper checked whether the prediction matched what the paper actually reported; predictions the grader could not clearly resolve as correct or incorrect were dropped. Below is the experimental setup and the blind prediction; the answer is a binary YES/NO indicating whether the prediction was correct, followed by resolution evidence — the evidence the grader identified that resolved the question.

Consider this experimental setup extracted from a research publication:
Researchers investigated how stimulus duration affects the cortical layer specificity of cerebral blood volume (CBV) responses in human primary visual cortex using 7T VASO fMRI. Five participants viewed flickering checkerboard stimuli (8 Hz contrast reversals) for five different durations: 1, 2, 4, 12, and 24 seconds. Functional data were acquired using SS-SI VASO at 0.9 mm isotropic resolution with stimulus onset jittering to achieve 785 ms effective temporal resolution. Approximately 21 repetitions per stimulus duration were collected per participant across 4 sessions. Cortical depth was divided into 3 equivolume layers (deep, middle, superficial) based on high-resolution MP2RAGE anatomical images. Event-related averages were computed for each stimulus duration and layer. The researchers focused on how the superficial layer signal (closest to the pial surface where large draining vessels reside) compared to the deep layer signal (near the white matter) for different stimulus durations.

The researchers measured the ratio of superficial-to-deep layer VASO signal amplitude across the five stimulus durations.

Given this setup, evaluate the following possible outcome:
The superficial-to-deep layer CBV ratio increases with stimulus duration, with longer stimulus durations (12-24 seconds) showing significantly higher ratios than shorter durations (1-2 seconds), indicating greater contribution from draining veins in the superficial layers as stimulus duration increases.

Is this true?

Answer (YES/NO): NO